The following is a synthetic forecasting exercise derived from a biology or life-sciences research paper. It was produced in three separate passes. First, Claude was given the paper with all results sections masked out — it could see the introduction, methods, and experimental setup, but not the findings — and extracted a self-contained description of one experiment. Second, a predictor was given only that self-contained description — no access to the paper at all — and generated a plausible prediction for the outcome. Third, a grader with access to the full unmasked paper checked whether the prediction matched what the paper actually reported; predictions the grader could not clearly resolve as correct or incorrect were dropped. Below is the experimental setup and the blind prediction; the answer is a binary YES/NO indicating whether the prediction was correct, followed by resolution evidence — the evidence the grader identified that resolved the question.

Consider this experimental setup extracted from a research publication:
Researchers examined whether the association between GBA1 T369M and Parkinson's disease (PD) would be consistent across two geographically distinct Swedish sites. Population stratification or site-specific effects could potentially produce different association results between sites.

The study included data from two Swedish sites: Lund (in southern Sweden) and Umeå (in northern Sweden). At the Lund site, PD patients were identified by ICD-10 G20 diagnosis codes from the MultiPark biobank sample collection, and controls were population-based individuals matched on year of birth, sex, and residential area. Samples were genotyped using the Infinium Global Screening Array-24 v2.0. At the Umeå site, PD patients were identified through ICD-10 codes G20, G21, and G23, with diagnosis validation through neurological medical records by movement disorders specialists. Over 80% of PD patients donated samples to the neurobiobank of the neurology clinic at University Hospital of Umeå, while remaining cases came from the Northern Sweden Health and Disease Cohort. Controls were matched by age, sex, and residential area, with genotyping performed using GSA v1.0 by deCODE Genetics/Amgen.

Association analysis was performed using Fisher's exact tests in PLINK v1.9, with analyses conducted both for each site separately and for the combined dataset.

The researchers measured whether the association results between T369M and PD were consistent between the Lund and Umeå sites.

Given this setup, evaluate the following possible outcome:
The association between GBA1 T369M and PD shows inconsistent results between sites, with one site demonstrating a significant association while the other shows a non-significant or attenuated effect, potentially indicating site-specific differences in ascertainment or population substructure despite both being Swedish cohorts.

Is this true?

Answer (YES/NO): NO